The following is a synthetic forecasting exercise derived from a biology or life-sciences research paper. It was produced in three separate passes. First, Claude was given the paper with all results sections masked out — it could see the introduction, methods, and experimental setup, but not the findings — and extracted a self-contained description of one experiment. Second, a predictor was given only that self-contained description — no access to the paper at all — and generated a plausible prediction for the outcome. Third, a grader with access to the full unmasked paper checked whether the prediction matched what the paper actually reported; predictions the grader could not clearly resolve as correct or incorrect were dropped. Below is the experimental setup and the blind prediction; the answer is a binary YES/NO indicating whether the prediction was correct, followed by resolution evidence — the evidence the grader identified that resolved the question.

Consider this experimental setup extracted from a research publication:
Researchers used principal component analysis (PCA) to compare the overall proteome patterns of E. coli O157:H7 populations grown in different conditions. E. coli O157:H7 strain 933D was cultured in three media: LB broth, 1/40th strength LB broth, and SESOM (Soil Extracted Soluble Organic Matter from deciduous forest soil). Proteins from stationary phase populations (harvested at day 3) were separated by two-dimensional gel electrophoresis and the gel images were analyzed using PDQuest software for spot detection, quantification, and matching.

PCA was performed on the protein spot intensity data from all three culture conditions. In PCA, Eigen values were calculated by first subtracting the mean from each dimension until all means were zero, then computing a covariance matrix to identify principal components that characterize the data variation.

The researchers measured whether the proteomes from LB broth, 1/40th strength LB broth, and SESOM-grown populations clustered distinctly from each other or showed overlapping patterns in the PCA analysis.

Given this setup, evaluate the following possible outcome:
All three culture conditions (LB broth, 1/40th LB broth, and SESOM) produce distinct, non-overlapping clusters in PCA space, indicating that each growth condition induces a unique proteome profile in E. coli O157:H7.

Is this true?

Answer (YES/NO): NO